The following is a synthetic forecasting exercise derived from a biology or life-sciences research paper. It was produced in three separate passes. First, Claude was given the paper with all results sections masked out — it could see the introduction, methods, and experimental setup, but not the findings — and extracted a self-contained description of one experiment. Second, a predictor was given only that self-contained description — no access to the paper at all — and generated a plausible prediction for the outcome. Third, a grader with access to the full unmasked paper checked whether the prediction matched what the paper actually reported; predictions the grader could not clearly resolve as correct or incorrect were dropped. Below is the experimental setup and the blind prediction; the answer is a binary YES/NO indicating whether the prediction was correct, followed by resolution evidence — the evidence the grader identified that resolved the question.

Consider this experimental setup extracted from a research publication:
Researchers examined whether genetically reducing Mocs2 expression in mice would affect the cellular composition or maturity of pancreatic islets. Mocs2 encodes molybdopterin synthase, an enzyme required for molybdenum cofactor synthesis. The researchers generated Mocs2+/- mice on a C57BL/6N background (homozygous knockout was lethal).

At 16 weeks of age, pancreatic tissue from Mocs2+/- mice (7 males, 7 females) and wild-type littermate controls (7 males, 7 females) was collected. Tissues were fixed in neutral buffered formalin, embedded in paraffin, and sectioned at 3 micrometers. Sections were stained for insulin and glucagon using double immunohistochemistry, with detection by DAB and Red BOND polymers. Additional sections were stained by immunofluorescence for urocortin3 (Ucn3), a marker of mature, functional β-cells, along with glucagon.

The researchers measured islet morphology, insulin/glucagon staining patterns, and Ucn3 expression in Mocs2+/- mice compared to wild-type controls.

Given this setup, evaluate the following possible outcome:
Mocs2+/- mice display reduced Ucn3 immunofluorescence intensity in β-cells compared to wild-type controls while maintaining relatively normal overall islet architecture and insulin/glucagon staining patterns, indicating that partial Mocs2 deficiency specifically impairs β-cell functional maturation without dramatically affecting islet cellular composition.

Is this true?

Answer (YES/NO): NO